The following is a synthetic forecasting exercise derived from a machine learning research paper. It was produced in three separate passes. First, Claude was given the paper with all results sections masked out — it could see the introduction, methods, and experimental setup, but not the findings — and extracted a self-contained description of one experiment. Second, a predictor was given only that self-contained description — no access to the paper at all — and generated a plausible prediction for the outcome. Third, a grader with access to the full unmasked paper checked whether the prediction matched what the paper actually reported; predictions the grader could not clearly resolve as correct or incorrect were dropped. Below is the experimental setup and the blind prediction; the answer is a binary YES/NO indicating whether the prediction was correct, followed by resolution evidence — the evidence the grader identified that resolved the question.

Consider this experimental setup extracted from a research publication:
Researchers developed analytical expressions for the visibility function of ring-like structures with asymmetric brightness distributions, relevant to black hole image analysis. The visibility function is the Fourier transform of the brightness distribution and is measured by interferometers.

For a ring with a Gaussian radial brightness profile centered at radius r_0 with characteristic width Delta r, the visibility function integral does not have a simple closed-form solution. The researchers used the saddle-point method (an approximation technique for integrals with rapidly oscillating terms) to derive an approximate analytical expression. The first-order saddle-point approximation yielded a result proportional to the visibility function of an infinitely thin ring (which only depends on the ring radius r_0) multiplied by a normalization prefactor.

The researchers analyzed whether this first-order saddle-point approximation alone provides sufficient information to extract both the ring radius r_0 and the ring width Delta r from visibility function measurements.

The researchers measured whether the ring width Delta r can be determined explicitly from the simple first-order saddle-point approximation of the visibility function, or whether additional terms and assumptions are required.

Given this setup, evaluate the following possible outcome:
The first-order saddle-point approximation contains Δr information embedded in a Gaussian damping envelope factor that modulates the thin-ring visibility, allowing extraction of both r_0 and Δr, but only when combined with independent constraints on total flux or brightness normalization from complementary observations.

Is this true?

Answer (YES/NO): NO